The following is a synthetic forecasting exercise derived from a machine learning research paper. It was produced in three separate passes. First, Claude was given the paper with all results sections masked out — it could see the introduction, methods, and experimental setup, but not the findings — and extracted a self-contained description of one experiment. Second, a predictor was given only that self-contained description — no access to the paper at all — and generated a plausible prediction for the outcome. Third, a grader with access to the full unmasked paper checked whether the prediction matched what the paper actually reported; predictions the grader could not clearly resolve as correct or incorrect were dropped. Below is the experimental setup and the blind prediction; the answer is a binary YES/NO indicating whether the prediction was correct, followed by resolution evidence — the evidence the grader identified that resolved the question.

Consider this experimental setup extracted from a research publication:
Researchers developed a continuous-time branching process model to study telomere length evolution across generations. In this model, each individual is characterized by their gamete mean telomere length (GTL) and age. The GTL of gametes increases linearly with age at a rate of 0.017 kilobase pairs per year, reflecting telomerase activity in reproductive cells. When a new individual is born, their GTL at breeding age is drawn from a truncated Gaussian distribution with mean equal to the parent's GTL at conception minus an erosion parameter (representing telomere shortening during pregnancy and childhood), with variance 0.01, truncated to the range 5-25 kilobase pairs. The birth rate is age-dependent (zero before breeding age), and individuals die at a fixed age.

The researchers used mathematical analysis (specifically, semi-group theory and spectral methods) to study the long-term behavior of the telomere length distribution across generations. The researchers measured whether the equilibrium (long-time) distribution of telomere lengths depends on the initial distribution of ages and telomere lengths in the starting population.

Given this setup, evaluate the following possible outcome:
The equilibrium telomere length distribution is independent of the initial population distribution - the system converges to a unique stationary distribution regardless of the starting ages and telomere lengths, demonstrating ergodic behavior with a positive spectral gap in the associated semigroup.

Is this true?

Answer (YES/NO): YES